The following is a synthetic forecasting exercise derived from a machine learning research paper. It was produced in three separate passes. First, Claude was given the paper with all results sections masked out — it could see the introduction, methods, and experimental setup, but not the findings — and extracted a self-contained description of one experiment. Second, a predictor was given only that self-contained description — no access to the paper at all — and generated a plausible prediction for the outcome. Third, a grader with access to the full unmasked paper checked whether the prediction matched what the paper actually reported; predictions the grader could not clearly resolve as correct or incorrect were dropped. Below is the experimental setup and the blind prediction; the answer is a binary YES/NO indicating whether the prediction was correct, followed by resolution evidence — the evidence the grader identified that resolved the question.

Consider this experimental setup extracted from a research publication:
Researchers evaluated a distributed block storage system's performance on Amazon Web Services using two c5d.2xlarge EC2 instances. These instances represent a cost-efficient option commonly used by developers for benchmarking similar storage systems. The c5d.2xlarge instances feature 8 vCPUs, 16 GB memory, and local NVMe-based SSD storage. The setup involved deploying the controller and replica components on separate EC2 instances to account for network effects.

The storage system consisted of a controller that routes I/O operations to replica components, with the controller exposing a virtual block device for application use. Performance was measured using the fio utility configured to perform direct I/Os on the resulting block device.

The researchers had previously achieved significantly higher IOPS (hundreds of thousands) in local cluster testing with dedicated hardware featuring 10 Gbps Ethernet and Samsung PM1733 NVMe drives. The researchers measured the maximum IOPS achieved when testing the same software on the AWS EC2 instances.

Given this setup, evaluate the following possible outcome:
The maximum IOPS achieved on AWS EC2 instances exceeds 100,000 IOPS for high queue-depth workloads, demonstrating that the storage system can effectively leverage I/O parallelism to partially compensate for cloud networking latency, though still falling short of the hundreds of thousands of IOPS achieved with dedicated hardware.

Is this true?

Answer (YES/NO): NO